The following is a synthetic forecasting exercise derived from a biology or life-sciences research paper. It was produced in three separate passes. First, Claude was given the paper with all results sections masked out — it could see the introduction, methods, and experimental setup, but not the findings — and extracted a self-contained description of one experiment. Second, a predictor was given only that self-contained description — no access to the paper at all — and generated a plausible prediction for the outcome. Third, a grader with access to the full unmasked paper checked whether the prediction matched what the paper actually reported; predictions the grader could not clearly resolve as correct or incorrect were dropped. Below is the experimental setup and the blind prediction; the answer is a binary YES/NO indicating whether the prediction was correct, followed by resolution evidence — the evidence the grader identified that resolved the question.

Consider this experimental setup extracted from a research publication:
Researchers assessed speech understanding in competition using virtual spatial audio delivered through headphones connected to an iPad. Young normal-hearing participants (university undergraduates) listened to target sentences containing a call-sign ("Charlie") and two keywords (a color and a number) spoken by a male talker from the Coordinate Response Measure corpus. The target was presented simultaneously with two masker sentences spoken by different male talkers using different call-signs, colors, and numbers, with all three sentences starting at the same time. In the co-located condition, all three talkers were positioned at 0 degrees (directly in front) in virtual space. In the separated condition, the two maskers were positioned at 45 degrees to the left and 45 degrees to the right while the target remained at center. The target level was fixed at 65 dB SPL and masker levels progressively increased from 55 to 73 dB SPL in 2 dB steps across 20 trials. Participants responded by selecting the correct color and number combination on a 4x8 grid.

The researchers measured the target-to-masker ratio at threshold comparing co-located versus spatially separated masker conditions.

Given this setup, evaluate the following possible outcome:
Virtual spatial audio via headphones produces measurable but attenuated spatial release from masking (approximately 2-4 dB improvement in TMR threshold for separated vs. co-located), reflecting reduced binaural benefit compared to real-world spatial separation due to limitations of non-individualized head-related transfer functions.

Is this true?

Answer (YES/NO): NO